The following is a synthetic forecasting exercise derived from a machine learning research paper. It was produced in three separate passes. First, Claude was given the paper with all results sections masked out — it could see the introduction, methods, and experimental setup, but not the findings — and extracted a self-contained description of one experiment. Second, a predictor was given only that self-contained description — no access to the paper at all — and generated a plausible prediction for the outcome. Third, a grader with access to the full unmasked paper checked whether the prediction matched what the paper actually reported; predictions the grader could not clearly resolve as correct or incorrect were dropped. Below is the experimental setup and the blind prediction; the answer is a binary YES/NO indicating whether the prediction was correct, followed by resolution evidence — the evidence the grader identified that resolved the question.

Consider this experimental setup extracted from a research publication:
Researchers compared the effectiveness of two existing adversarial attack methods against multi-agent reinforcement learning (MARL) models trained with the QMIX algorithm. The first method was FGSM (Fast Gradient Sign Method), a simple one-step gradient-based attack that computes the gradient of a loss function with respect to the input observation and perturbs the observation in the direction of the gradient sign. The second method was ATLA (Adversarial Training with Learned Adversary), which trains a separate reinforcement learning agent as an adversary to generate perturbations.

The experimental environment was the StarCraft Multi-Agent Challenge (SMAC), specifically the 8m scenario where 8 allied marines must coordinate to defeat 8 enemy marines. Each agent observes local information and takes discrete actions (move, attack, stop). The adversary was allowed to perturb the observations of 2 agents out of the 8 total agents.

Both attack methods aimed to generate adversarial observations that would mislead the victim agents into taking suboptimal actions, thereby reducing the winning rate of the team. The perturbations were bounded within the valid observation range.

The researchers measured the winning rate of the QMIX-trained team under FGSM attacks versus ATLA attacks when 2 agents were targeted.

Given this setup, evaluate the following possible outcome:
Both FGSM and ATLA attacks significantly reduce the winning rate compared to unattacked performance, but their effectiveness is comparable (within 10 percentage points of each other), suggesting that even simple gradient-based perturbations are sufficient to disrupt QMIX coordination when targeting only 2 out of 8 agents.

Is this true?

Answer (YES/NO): NO